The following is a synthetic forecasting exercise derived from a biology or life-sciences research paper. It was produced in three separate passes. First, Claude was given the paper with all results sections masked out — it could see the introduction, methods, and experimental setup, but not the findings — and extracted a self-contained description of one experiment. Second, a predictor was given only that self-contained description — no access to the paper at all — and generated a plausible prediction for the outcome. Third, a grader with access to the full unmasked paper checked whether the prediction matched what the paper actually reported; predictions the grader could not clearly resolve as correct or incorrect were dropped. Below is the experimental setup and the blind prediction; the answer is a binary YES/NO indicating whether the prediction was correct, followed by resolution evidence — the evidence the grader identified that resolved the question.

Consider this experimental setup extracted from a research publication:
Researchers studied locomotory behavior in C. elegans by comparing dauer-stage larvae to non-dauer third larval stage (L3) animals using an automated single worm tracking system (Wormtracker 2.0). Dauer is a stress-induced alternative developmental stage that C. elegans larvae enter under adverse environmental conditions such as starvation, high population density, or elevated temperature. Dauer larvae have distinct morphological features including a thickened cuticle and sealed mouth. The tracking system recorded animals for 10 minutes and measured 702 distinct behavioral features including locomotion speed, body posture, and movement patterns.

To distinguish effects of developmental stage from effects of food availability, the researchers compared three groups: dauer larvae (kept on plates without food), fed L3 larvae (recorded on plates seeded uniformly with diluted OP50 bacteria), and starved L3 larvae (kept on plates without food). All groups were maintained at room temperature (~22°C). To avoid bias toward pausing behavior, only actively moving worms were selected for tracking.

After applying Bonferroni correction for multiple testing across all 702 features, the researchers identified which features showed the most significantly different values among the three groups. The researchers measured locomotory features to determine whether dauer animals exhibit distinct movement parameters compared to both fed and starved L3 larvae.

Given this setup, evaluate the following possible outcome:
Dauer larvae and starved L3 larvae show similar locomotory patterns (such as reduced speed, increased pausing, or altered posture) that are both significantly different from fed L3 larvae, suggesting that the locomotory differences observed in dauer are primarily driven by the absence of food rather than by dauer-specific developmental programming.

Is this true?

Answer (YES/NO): NO